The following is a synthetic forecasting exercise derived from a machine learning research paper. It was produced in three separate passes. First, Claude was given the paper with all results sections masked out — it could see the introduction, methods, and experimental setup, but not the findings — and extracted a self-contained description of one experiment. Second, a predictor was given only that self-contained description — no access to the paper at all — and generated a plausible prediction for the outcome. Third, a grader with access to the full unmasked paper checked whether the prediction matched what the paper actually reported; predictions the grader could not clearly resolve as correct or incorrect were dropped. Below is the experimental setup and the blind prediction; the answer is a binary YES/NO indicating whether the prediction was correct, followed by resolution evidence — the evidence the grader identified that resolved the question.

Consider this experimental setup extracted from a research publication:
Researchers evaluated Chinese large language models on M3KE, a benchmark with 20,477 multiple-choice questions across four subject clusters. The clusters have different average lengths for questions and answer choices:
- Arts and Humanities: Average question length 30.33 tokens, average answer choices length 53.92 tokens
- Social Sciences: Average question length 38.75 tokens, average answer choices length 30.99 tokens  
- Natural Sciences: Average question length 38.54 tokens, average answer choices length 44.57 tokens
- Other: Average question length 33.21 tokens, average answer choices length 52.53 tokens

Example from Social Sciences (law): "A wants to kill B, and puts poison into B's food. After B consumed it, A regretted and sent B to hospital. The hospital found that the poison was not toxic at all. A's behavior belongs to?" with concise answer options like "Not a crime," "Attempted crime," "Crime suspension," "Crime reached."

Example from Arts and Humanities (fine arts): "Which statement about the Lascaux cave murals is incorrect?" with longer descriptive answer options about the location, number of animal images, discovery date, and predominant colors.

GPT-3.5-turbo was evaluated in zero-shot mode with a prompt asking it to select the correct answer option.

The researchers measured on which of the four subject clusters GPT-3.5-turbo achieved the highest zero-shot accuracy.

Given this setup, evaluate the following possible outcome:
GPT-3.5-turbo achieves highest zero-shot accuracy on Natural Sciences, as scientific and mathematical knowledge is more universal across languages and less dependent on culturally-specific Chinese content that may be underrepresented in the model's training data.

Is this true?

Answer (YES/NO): NO